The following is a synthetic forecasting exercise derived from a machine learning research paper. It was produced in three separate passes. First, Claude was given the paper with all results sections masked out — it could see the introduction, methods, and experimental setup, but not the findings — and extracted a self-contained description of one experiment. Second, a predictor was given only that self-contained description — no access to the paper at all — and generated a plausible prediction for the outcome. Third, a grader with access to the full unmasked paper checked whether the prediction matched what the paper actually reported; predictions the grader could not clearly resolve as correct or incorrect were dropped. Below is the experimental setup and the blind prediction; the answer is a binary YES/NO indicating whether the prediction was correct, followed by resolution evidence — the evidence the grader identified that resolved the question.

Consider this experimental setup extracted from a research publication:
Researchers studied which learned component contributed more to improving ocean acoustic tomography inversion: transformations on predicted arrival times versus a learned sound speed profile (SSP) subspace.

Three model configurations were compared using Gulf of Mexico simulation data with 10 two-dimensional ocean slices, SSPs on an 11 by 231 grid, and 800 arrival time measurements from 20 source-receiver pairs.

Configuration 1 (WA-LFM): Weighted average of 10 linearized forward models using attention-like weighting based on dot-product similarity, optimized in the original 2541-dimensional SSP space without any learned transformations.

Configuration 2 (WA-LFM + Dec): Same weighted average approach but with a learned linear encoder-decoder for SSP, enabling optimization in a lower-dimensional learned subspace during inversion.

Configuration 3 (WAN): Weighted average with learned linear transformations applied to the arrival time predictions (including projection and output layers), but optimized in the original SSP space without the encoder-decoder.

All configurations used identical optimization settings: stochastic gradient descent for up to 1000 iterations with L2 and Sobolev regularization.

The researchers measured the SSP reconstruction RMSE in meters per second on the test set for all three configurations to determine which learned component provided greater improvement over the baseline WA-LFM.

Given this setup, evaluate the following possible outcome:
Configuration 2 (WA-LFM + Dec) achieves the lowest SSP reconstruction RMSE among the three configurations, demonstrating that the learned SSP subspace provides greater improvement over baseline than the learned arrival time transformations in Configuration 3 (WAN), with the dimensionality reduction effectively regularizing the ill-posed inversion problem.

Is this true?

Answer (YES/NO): NO